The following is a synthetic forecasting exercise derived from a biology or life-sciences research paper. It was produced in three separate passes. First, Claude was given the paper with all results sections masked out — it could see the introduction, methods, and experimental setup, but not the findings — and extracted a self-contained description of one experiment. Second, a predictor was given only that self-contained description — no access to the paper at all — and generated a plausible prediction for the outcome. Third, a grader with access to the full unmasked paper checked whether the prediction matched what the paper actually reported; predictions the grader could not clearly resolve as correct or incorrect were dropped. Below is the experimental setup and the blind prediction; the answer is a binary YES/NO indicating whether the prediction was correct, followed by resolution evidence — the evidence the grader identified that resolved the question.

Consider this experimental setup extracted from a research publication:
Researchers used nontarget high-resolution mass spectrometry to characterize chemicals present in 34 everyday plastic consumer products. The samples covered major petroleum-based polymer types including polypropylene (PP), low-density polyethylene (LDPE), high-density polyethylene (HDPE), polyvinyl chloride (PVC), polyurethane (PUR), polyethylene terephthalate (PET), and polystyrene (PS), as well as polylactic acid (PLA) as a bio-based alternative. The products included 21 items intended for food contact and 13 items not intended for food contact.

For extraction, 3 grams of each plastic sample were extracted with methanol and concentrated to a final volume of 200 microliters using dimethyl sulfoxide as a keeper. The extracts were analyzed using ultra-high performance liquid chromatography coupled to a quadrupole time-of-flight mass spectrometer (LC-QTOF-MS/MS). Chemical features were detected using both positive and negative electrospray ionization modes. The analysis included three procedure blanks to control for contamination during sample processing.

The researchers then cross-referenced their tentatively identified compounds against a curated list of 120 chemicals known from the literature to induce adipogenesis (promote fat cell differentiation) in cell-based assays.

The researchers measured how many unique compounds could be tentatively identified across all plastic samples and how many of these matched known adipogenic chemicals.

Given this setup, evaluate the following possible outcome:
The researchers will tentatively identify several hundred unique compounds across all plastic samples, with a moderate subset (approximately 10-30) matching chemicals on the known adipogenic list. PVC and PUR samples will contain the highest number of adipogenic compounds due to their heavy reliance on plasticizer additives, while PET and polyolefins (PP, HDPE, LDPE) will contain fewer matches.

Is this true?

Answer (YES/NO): NO